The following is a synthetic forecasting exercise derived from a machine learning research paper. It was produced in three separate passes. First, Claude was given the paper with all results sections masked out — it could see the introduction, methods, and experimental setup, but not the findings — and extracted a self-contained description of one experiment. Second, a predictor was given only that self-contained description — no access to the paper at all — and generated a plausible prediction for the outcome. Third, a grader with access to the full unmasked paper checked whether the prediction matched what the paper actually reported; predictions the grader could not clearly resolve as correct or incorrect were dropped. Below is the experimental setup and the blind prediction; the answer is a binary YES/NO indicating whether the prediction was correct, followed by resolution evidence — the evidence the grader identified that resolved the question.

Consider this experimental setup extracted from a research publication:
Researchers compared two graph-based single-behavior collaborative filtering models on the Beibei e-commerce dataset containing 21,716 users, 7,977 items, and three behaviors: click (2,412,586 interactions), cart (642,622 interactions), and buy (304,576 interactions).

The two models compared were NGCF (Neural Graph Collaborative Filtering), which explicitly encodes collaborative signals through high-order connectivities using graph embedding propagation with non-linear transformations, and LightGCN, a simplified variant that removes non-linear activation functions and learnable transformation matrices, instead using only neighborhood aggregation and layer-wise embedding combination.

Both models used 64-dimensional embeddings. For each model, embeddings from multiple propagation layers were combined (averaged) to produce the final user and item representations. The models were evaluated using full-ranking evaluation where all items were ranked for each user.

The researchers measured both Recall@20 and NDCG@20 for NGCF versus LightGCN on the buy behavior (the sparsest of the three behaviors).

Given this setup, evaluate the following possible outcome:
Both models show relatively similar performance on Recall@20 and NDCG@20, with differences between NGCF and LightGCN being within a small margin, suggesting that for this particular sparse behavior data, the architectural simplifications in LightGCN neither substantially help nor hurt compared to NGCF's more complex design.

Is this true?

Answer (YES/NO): NO